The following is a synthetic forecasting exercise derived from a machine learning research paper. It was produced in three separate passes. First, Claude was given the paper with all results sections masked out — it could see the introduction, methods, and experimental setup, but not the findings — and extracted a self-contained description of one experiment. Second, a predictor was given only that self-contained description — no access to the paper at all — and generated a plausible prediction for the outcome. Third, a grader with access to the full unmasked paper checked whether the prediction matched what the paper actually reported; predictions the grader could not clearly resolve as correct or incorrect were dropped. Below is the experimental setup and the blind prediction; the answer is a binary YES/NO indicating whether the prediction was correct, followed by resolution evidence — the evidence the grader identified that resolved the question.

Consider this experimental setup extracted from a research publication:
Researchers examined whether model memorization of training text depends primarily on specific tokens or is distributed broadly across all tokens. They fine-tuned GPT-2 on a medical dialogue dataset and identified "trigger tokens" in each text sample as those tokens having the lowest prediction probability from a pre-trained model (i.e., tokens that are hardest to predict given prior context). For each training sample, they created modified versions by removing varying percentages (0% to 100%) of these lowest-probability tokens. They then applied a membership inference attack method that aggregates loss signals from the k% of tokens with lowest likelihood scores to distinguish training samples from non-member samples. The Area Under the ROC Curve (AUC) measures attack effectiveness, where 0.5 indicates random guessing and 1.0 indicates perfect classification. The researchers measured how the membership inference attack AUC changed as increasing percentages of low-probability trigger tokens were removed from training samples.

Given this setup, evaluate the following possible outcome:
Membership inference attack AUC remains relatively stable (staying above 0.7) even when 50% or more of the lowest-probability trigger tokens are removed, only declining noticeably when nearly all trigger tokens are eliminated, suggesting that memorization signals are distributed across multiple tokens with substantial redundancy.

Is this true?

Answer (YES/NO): NO